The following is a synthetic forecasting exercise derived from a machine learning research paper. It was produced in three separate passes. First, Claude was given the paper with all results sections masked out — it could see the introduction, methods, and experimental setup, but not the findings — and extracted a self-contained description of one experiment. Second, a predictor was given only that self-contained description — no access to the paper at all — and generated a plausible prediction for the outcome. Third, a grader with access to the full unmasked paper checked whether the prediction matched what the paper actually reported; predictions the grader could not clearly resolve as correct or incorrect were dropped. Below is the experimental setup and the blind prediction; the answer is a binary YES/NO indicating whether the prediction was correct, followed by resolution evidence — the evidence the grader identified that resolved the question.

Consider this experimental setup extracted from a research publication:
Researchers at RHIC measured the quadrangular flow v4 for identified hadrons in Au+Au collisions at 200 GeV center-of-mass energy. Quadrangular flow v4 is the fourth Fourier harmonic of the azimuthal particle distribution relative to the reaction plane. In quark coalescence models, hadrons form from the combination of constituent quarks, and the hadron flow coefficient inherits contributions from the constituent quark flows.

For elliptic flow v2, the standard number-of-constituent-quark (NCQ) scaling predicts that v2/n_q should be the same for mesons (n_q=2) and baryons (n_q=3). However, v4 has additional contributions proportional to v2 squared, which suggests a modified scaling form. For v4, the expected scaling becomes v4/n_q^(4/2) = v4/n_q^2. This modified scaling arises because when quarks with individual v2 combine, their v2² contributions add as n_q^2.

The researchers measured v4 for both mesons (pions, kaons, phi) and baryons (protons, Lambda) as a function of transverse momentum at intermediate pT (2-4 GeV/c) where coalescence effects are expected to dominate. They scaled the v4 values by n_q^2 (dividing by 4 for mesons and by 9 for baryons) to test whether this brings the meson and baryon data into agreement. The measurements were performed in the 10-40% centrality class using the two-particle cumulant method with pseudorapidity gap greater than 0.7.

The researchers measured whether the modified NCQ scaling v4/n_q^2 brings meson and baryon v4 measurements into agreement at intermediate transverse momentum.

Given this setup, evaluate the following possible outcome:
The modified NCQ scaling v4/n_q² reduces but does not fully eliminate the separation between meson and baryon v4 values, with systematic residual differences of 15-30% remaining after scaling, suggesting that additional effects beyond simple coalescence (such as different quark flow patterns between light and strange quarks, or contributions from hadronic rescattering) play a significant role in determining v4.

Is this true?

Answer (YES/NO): NO